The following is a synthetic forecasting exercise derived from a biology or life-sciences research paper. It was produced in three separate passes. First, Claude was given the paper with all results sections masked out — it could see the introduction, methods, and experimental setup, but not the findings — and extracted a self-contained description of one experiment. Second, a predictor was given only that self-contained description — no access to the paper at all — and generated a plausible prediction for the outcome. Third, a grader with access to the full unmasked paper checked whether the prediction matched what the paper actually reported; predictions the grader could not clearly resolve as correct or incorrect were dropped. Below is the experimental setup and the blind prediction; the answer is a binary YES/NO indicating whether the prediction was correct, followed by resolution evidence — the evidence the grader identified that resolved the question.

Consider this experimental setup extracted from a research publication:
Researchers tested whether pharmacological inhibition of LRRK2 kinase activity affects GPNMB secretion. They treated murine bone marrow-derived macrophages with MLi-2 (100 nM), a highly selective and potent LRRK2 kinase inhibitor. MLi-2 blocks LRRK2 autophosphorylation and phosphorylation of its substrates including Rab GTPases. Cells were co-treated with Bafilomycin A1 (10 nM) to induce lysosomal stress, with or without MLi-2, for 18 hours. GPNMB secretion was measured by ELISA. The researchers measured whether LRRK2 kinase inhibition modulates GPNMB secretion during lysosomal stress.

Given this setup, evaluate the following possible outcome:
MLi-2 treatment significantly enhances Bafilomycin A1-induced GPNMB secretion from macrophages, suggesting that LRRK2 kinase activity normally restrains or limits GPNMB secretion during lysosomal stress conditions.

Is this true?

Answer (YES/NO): NO